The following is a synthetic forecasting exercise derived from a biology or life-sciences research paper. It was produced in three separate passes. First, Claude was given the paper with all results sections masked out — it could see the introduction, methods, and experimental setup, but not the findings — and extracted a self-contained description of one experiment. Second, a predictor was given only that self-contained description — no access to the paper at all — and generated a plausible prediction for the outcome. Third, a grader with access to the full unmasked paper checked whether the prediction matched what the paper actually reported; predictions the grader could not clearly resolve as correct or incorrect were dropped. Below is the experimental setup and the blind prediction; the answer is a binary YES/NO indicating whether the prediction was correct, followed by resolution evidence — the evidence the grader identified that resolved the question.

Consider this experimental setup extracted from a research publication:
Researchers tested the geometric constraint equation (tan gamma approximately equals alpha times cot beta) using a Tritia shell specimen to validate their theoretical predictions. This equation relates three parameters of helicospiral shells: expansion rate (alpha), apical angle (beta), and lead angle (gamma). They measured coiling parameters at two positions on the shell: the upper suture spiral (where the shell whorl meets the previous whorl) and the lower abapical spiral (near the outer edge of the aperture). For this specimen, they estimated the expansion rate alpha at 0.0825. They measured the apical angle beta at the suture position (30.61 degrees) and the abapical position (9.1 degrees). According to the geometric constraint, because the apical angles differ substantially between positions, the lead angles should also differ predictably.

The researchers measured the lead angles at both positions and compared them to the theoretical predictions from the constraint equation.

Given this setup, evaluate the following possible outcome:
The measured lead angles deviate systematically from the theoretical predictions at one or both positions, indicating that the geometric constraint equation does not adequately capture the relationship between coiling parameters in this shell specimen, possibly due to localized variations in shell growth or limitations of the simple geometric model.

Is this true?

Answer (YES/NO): NO